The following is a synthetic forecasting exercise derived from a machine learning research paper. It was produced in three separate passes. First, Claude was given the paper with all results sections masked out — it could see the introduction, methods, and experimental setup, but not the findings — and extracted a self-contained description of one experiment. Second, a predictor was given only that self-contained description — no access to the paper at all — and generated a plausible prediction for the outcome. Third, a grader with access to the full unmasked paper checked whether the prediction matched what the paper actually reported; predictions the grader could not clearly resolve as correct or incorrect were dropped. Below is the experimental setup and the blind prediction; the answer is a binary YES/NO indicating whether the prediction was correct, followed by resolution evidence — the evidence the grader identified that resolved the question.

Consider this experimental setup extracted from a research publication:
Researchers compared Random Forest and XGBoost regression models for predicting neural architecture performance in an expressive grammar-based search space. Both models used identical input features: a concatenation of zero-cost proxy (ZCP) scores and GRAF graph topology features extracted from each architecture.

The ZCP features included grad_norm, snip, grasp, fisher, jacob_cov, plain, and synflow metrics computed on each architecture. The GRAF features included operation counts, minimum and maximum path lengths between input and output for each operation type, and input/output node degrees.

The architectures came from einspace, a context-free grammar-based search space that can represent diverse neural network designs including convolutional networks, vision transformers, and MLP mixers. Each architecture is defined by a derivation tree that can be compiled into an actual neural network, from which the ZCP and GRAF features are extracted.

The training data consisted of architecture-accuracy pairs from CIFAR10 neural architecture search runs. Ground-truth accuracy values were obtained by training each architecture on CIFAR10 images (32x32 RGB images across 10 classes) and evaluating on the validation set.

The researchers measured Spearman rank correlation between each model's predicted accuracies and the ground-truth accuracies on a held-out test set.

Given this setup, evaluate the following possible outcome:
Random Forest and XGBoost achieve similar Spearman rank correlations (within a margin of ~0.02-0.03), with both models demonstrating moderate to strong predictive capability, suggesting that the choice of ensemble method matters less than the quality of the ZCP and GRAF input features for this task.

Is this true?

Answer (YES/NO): NO